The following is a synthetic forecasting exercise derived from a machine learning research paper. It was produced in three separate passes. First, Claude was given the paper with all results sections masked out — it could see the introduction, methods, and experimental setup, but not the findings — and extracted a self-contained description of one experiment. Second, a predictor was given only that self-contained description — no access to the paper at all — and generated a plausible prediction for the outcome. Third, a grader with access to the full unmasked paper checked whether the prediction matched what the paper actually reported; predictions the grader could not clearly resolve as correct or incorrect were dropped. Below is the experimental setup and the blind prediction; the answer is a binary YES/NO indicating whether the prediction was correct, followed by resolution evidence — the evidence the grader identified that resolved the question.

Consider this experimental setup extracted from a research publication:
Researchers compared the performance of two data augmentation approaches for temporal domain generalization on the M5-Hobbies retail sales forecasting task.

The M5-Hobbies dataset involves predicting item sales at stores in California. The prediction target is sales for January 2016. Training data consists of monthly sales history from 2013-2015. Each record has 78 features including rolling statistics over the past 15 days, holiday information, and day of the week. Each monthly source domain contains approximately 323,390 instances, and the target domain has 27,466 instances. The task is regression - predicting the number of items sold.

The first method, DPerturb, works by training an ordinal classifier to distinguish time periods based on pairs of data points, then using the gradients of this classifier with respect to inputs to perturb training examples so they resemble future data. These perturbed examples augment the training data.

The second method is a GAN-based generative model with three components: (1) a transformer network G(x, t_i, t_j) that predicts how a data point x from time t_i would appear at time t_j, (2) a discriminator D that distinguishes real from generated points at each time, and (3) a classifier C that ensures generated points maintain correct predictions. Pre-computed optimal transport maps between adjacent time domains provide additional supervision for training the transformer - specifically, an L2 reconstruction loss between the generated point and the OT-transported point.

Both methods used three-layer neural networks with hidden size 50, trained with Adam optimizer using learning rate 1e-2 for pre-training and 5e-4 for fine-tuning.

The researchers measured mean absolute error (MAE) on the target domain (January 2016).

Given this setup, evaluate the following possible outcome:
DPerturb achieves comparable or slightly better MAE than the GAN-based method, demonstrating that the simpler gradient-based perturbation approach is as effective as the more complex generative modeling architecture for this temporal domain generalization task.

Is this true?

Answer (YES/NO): NO